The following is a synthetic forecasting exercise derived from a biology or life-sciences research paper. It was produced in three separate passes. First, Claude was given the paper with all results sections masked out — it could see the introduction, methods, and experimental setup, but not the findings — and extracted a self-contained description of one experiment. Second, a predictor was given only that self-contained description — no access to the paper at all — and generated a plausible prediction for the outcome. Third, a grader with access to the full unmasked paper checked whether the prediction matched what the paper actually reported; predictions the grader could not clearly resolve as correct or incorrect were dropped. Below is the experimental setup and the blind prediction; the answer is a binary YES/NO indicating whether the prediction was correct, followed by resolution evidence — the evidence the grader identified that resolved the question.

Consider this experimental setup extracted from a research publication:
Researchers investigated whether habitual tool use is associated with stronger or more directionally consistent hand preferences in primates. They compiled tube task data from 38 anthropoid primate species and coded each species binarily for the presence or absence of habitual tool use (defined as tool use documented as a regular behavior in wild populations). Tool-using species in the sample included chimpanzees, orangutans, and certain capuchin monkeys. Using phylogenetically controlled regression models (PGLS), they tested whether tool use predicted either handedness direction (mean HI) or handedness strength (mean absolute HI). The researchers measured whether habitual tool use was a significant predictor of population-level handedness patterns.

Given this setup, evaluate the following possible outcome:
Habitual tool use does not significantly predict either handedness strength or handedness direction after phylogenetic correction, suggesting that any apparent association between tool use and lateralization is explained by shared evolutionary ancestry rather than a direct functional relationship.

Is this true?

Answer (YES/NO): YES